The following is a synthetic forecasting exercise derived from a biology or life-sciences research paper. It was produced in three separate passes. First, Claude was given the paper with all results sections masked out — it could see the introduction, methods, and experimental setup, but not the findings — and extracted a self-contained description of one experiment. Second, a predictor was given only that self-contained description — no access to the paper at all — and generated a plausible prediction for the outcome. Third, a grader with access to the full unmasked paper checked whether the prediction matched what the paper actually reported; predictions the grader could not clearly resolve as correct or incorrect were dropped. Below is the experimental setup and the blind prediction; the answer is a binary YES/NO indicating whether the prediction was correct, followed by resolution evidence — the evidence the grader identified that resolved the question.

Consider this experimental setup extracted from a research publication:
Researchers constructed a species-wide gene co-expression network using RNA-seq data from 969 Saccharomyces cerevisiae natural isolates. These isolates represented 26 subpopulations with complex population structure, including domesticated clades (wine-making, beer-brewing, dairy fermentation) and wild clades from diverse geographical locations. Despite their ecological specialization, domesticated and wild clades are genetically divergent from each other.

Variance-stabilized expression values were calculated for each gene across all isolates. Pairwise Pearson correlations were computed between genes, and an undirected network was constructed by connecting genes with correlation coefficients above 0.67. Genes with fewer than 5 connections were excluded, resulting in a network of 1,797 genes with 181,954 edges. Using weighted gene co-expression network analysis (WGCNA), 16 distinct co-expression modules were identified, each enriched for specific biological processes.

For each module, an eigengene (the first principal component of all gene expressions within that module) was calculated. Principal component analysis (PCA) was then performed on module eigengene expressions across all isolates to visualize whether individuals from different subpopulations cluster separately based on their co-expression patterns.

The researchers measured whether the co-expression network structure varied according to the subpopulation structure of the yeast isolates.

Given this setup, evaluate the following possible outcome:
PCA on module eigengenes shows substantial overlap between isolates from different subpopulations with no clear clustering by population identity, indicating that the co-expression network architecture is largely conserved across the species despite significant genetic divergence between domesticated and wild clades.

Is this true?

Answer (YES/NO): YES